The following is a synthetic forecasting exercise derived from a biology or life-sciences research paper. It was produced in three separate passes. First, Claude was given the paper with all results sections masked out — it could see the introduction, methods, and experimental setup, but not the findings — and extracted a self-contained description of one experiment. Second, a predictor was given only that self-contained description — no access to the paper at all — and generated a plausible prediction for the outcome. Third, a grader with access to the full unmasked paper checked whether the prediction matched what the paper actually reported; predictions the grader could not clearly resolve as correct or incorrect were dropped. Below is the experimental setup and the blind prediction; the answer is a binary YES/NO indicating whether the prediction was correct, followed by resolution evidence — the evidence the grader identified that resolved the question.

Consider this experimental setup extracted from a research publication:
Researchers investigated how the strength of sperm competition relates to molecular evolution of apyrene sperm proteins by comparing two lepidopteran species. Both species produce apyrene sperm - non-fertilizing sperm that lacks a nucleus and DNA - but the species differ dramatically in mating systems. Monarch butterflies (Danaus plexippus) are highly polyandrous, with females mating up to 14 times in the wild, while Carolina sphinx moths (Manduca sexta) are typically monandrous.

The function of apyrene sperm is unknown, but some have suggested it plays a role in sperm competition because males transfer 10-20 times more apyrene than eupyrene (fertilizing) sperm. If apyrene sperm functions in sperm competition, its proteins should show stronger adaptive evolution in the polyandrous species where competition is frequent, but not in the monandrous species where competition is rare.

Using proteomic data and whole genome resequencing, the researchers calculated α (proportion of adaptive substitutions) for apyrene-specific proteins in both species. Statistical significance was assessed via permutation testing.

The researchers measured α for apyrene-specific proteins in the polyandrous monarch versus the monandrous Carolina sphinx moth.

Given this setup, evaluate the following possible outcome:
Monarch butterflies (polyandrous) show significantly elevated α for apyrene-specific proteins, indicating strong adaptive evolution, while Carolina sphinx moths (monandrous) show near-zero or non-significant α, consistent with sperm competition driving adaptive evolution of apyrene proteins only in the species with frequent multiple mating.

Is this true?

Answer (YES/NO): NO